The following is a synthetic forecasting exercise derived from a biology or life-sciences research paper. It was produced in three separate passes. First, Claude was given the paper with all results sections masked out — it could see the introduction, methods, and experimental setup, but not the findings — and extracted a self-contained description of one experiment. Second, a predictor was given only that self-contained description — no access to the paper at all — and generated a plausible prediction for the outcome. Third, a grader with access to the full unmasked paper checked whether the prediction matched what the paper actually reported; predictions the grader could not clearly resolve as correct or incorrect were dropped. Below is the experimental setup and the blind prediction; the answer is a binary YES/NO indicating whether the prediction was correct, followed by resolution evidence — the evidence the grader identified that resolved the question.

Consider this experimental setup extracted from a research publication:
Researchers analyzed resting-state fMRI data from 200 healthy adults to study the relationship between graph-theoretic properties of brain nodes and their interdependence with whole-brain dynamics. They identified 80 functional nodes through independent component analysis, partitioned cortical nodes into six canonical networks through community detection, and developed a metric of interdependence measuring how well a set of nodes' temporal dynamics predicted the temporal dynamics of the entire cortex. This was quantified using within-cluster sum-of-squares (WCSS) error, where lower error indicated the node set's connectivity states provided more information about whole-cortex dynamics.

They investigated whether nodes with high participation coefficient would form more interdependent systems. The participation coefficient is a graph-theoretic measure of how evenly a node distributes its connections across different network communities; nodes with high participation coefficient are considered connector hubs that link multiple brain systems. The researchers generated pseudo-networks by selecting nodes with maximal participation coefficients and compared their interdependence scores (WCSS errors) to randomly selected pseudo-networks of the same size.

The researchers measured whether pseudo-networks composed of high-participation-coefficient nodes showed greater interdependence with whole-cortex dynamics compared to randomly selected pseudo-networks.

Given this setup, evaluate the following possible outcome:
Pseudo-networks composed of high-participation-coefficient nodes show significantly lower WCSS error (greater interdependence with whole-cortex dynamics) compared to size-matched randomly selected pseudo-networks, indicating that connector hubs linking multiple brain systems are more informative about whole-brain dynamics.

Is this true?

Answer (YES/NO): NO